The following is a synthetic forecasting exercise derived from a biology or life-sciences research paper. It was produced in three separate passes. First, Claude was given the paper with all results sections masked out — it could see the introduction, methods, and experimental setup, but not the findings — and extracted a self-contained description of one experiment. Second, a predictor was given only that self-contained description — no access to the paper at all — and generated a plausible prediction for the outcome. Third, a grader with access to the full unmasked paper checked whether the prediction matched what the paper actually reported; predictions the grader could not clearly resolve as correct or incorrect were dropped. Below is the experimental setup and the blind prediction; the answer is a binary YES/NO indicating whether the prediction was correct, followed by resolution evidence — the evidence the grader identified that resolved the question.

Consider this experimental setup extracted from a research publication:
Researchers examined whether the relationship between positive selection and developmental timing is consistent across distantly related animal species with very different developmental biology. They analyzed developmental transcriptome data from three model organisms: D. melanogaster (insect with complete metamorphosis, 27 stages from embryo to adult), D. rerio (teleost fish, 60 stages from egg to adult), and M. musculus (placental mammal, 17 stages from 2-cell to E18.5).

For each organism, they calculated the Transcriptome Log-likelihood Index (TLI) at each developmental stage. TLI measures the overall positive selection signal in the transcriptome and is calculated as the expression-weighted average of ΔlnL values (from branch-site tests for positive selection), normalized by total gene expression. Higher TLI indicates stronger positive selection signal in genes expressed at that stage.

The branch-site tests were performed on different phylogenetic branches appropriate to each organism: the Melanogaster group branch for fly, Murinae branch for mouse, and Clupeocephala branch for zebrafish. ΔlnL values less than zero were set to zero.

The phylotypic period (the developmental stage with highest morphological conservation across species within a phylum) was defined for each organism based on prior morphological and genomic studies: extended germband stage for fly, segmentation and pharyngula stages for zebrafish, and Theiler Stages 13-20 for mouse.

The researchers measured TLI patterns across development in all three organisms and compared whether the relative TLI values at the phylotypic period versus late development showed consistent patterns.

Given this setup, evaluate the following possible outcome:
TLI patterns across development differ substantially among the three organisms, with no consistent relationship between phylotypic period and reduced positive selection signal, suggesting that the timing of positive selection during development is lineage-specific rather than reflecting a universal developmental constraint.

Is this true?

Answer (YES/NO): NO